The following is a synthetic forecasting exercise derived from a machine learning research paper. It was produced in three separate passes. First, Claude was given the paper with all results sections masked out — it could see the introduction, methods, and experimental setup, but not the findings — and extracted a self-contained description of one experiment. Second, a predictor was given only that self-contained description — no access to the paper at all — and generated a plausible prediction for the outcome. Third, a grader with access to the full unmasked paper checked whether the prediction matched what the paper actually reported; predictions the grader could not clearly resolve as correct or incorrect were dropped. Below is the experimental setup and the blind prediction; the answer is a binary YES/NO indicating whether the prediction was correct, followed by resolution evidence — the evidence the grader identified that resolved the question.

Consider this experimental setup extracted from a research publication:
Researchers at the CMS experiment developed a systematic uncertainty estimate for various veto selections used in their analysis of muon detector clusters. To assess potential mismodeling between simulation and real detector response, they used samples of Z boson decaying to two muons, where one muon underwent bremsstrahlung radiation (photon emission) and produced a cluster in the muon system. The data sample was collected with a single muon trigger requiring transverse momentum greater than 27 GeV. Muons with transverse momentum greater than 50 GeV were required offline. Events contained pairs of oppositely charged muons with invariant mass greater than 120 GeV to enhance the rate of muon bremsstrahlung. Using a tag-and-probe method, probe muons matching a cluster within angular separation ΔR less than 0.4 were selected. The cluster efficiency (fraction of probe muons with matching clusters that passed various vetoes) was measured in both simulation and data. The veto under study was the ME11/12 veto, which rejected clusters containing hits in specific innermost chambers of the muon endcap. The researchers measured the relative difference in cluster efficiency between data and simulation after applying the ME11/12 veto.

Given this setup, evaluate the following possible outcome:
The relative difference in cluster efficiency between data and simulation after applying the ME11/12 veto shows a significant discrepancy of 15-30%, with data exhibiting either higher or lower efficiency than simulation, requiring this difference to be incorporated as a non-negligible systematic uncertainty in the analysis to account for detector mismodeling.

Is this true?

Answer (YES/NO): NO